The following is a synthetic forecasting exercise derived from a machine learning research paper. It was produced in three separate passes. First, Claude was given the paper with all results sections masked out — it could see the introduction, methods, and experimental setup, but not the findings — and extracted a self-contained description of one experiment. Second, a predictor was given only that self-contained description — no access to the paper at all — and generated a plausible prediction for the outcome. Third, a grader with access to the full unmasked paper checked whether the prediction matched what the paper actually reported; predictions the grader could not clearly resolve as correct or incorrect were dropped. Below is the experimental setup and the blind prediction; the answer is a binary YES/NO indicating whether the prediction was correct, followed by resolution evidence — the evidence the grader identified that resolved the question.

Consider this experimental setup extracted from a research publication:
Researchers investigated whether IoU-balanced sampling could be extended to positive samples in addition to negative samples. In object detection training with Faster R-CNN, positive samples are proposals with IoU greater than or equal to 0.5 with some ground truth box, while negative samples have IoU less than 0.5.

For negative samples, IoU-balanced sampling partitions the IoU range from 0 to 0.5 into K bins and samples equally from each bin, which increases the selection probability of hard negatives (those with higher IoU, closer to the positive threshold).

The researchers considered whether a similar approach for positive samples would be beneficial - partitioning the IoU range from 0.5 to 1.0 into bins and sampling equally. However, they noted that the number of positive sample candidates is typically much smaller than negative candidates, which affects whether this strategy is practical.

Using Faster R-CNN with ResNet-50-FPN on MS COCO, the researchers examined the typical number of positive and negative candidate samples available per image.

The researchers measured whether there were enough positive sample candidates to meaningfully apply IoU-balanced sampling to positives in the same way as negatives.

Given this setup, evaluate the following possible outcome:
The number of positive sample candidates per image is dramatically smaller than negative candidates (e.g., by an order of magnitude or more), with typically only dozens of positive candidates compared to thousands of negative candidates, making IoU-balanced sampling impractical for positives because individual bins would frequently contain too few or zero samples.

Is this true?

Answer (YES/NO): NO